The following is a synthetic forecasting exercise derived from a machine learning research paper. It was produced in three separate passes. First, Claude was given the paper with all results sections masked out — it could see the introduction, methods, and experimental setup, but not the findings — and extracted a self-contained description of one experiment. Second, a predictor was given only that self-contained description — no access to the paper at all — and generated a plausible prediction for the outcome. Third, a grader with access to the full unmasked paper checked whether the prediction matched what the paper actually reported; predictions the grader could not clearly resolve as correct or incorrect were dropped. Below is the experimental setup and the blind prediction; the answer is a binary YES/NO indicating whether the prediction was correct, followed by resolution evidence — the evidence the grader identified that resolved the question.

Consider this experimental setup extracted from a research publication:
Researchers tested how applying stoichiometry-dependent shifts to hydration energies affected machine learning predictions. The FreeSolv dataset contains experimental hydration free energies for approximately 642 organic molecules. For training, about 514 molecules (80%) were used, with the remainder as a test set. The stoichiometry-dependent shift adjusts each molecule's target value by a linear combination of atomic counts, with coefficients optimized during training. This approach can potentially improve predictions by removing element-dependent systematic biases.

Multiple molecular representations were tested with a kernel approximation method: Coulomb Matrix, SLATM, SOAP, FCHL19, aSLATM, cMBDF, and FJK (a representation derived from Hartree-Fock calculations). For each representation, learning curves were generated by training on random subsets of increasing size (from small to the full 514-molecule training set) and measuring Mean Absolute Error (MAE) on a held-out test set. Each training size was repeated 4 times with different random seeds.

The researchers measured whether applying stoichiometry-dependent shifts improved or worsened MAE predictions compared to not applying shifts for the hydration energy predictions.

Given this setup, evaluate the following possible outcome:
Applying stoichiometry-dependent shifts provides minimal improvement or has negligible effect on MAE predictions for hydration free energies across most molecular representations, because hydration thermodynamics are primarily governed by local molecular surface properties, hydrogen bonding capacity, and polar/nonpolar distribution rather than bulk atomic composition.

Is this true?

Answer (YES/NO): NO